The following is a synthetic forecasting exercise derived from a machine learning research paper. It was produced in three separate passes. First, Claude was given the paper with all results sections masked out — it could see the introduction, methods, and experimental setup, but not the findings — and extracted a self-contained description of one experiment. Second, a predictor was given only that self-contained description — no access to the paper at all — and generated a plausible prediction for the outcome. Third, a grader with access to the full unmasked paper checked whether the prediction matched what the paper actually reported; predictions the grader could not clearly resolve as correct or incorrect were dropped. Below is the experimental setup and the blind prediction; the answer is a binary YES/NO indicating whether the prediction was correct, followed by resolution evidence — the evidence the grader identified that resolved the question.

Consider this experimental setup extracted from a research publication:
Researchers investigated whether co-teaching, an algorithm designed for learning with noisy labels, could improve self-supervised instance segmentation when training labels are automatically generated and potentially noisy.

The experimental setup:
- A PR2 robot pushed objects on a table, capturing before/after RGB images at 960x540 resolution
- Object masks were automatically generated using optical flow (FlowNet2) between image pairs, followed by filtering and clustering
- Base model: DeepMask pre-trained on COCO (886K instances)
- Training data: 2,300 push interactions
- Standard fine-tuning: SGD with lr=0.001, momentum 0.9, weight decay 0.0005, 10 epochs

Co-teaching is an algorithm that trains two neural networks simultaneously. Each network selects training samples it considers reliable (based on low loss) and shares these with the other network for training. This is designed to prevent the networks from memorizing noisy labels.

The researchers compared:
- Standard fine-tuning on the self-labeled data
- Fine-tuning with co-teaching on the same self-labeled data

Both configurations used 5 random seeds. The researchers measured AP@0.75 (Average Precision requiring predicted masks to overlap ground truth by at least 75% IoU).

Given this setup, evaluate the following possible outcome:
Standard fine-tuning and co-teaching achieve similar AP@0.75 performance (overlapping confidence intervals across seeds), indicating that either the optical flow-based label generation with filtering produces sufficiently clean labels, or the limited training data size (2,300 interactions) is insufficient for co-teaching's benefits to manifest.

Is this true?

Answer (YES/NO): NO